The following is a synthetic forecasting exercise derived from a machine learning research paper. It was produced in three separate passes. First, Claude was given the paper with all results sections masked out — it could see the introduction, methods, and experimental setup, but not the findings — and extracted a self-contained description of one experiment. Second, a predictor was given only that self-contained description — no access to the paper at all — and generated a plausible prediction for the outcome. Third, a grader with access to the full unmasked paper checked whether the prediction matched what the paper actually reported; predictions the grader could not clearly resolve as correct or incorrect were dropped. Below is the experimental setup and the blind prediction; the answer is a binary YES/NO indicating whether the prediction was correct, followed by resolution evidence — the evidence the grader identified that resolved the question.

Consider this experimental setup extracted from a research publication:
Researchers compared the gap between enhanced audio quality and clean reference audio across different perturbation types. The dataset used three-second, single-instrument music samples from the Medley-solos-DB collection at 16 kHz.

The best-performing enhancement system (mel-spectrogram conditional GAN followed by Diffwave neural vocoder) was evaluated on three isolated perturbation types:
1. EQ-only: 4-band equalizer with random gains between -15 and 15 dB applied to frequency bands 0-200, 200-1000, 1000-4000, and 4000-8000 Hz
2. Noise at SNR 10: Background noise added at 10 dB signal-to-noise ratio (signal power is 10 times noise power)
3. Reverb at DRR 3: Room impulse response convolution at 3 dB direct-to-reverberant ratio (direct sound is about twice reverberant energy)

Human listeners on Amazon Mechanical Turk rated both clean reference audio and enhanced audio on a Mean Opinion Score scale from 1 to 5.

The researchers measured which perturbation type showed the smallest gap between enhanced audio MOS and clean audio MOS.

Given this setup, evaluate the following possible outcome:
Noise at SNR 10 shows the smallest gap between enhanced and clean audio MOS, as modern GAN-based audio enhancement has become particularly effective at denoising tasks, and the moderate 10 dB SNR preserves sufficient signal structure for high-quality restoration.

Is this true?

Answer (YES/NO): YES